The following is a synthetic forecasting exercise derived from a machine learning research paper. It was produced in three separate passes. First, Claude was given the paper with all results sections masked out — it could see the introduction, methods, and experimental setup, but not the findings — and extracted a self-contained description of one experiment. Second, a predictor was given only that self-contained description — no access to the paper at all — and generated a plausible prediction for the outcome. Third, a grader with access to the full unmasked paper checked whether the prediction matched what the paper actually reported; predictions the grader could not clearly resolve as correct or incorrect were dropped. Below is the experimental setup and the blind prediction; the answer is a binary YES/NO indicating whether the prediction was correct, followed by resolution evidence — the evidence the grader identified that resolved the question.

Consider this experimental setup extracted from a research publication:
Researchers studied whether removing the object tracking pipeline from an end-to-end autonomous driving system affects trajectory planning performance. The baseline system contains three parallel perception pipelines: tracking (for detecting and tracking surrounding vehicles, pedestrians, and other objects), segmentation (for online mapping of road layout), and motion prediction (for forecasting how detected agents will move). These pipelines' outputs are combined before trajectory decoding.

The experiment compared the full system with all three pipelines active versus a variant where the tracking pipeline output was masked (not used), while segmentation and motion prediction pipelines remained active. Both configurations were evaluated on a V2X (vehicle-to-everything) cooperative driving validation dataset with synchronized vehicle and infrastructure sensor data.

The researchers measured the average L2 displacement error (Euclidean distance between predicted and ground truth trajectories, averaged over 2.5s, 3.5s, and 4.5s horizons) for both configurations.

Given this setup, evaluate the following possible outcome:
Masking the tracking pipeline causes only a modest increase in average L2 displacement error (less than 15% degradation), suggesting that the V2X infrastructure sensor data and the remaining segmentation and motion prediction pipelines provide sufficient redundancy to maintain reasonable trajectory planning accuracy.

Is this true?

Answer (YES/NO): NO